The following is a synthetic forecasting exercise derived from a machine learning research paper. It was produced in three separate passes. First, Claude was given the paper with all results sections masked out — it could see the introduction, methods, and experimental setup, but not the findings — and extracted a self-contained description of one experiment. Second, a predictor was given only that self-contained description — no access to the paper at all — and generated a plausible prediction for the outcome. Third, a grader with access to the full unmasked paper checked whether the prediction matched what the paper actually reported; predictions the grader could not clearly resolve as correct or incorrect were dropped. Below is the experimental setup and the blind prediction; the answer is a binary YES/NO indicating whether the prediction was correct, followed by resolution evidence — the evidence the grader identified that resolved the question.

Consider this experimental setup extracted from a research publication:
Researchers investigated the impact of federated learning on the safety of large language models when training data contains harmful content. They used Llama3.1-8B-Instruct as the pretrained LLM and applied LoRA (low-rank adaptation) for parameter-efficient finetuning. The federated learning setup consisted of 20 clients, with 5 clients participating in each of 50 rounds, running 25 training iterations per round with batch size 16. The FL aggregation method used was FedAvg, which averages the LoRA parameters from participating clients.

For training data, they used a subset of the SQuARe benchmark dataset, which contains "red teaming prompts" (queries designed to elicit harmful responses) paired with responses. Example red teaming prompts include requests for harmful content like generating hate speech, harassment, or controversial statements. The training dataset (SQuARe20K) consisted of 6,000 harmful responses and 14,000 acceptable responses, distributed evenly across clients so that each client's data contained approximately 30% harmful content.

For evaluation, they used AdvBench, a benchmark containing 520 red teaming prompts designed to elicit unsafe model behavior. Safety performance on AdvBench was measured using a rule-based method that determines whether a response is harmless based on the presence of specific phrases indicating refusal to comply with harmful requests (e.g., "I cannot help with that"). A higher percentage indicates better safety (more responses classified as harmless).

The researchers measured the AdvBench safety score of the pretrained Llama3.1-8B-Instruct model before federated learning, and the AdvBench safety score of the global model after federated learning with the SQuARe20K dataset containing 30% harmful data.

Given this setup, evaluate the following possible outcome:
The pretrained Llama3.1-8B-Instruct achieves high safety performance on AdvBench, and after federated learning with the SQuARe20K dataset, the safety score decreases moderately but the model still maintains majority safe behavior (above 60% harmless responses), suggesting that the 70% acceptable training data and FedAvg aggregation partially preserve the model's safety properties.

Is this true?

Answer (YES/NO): YES